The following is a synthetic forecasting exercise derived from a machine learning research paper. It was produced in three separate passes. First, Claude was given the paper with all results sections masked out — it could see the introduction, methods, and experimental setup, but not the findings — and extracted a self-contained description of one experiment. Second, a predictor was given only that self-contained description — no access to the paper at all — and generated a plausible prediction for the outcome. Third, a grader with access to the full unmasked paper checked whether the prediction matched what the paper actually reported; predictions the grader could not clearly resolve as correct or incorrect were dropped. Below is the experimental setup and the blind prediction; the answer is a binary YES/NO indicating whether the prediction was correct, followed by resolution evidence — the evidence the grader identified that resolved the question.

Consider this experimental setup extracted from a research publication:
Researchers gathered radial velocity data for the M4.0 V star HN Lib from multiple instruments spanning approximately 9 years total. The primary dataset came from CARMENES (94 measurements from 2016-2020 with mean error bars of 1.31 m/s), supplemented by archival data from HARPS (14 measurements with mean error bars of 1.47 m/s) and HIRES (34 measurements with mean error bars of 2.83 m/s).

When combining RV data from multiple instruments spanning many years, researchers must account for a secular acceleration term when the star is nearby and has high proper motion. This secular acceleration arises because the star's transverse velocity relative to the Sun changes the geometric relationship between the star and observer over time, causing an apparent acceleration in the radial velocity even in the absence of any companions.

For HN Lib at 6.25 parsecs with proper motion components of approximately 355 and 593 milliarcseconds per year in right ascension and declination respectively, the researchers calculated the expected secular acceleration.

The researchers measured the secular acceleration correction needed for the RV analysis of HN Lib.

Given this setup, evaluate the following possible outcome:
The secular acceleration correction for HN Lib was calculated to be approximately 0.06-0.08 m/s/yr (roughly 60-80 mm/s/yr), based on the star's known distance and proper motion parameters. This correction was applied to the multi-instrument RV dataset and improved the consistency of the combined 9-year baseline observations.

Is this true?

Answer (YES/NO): YES